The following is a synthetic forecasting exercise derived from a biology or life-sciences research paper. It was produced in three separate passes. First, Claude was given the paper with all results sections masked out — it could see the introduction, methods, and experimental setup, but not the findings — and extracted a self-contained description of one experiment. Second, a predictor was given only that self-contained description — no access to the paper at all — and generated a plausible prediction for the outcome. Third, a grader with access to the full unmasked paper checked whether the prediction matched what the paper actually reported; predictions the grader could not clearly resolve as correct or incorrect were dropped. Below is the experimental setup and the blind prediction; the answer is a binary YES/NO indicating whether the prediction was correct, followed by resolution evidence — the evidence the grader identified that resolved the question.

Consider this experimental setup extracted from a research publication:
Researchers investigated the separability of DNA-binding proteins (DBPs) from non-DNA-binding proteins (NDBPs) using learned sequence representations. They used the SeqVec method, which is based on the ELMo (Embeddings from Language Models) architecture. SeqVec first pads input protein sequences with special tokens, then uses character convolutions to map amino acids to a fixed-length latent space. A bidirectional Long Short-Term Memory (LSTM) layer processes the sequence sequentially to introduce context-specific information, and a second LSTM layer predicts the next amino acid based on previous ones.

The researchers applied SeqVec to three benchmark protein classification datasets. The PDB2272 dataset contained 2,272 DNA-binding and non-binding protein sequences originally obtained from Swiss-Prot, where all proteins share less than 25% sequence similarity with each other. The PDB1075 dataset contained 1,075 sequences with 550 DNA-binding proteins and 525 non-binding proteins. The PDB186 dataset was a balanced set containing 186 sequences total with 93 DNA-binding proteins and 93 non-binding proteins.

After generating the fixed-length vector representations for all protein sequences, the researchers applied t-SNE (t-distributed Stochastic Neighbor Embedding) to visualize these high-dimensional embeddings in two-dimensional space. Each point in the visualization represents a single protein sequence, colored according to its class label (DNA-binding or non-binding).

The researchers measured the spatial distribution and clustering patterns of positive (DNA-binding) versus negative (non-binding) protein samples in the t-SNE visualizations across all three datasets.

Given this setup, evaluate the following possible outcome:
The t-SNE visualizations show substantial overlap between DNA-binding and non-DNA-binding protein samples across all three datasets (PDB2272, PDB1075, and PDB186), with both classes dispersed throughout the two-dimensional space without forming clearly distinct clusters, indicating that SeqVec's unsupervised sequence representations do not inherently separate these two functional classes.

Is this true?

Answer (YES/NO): YES